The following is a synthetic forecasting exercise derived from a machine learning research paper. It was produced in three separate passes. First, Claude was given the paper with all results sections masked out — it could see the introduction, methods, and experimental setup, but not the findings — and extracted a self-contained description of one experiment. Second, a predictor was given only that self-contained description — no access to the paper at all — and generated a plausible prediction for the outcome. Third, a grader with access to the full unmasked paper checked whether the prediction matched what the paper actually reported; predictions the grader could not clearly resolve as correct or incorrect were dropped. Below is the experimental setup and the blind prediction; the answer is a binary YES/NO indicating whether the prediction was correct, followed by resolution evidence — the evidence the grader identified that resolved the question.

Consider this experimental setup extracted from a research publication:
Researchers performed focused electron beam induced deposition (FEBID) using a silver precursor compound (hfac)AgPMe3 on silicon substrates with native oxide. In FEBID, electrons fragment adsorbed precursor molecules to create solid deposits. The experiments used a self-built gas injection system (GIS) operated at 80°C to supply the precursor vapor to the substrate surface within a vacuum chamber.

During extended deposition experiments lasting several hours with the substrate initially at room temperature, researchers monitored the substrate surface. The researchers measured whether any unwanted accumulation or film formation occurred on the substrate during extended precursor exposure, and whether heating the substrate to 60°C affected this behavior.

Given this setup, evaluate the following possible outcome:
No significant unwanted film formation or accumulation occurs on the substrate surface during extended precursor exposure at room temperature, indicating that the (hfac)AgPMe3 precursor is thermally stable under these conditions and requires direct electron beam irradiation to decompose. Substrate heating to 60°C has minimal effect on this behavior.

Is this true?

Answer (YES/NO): NO